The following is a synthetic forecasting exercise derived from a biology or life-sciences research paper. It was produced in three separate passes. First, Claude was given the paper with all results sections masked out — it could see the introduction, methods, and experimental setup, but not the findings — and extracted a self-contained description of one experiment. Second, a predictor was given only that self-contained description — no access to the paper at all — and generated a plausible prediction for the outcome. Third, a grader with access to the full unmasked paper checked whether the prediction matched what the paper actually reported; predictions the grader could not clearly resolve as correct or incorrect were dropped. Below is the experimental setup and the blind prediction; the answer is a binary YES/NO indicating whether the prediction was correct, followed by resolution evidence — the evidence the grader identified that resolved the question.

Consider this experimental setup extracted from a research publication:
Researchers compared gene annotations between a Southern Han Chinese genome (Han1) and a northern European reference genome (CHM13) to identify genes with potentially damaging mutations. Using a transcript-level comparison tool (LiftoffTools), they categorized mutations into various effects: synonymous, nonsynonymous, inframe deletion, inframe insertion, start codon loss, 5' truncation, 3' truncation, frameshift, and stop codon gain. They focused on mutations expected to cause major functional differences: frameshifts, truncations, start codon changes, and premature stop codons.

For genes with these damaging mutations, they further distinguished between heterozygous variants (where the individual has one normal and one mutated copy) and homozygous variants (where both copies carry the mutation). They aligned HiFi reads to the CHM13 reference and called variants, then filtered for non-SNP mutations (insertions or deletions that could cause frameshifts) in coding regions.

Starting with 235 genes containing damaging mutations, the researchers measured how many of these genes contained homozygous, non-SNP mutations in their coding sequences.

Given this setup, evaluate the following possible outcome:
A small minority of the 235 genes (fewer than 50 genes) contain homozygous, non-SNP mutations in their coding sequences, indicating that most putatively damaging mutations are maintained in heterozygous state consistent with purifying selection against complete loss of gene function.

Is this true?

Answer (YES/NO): YES